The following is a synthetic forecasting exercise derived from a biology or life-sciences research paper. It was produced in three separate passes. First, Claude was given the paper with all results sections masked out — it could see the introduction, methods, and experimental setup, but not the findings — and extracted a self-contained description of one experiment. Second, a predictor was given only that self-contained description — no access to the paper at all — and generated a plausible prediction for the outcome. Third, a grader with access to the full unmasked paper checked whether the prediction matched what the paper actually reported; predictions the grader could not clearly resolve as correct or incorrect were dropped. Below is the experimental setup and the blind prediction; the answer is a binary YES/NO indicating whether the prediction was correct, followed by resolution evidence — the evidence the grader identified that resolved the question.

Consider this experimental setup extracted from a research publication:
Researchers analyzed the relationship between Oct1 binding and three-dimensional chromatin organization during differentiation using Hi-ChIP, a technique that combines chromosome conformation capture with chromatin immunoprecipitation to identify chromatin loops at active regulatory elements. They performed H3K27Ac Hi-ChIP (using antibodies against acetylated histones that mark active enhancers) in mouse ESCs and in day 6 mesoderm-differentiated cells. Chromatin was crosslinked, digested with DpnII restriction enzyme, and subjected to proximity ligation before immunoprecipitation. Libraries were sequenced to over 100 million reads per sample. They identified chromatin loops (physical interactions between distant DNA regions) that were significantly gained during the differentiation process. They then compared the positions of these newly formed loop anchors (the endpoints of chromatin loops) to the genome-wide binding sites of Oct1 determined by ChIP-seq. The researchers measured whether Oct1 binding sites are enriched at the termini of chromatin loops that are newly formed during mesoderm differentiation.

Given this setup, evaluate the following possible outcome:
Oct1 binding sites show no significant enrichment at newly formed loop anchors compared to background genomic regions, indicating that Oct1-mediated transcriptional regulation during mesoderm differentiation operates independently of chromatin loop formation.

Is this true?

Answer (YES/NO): NO